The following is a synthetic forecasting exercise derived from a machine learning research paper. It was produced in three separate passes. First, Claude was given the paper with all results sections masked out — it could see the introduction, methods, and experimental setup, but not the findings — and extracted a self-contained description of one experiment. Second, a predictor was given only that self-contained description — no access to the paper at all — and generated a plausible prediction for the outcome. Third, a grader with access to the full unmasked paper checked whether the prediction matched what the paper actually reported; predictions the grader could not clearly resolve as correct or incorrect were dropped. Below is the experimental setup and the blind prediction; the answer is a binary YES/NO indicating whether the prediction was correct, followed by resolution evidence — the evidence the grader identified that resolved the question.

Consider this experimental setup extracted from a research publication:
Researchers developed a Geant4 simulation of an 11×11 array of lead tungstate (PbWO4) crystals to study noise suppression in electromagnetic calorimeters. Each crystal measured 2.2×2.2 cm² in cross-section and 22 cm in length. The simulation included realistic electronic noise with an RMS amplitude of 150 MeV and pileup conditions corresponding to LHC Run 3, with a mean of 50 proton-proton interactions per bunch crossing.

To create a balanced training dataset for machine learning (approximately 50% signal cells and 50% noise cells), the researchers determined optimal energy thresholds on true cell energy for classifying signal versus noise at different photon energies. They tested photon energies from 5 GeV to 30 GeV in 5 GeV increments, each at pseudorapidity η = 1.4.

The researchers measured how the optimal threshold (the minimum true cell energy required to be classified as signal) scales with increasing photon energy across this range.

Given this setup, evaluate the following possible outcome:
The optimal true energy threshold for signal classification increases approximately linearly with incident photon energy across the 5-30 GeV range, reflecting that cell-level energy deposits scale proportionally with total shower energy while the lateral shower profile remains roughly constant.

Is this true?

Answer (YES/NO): YES